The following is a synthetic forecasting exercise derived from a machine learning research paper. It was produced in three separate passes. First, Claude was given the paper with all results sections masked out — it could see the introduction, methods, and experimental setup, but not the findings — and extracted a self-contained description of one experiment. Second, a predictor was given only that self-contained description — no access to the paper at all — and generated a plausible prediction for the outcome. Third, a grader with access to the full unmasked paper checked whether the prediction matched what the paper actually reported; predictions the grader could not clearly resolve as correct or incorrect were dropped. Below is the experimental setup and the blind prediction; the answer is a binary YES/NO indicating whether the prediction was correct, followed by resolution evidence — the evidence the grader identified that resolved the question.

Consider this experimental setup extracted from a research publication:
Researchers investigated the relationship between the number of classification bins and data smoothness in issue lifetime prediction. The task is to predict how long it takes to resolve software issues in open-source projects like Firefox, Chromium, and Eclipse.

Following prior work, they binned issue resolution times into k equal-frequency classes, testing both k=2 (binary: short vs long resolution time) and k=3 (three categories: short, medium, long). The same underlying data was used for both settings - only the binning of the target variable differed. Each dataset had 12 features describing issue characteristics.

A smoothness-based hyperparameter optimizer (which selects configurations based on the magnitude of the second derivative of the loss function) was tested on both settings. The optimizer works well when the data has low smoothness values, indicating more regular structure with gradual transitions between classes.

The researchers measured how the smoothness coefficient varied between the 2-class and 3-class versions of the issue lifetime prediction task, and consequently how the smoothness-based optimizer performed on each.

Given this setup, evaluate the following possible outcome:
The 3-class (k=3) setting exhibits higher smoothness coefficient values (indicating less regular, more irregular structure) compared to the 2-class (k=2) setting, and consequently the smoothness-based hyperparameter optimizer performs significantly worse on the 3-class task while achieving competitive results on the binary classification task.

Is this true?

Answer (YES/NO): NO